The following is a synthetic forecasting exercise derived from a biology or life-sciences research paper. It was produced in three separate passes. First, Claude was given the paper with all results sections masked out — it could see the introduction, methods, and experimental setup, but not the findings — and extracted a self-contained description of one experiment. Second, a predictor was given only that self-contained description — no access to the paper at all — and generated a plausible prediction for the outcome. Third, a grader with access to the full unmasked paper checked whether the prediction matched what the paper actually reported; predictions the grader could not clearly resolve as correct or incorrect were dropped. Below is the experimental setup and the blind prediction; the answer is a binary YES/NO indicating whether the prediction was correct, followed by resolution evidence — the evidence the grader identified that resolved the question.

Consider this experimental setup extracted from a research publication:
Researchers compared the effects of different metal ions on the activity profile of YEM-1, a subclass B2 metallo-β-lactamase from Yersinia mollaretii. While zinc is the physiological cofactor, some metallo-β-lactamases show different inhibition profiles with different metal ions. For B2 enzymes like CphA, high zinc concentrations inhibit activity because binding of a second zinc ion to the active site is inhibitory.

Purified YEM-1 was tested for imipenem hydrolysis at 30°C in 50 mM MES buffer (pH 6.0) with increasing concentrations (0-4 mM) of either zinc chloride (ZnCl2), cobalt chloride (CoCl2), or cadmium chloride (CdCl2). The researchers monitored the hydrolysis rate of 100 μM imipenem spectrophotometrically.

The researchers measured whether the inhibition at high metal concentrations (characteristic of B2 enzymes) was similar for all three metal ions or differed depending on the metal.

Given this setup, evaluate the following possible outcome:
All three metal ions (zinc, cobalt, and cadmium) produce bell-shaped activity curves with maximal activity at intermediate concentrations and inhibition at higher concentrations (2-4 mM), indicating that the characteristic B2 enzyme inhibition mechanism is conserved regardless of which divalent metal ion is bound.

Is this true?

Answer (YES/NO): NO